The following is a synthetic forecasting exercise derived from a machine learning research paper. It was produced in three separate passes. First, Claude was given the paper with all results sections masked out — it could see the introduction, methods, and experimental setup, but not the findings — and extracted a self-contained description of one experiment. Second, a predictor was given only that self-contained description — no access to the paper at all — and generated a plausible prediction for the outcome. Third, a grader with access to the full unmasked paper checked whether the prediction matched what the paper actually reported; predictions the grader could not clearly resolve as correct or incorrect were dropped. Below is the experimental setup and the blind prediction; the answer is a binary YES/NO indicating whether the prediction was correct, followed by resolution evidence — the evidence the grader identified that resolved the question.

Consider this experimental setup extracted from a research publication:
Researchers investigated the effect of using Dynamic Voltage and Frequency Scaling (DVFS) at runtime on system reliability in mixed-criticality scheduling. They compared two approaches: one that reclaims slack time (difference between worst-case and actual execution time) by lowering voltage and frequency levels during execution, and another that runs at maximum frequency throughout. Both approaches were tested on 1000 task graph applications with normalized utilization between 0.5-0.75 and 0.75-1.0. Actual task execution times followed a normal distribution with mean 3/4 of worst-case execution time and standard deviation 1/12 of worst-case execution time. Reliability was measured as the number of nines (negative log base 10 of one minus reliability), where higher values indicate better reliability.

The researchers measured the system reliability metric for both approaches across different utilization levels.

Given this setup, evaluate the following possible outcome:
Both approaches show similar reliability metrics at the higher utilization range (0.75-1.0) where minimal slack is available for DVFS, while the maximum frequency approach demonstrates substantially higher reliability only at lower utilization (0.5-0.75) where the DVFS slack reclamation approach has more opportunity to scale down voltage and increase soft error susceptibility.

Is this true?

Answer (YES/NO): NO